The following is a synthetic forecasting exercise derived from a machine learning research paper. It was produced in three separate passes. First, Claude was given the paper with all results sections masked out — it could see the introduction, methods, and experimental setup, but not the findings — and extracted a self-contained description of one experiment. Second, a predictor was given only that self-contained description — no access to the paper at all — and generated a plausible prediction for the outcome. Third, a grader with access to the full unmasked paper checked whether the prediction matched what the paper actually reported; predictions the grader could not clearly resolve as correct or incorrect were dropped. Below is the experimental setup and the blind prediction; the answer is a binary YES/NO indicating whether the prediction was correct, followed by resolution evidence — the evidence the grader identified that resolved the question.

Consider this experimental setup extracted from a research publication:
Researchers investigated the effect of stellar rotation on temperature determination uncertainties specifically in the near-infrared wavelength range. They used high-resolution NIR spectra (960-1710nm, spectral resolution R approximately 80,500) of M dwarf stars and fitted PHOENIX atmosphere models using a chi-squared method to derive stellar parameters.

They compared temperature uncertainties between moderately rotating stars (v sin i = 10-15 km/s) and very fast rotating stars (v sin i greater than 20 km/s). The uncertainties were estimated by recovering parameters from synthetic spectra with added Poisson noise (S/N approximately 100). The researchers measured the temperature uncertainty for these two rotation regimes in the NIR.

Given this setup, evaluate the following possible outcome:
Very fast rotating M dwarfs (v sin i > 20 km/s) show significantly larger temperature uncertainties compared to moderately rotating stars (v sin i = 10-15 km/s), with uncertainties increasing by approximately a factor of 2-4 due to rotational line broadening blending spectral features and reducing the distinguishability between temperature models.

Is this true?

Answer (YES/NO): NO